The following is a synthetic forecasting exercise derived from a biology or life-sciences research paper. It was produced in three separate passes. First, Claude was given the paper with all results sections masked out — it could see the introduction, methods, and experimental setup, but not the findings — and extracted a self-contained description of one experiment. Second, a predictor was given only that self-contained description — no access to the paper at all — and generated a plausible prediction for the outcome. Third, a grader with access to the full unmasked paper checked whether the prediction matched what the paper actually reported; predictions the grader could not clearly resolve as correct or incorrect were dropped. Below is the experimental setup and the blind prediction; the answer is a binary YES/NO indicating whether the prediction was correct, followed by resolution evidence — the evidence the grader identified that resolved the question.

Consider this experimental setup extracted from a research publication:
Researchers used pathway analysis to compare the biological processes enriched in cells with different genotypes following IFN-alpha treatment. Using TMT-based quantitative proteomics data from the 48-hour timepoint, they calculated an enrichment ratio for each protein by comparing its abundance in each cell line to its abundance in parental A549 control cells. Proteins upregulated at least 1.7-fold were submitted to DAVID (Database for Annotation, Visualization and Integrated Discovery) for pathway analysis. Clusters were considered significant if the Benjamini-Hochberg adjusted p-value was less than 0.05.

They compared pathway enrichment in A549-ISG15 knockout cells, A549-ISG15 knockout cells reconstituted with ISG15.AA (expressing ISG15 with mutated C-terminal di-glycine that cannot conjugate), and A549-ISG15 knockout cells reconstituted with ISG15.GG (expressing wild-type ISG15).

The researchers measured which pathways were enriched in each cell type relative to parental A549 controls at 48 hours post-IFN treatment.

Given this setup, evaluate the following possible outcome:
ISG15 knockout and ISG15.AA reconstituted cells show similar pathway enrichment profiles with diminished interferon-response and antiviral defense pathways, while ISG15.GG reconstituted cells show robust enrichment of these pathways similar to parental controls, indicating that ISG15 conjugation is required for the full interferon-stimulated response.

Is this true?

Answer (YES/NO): NO